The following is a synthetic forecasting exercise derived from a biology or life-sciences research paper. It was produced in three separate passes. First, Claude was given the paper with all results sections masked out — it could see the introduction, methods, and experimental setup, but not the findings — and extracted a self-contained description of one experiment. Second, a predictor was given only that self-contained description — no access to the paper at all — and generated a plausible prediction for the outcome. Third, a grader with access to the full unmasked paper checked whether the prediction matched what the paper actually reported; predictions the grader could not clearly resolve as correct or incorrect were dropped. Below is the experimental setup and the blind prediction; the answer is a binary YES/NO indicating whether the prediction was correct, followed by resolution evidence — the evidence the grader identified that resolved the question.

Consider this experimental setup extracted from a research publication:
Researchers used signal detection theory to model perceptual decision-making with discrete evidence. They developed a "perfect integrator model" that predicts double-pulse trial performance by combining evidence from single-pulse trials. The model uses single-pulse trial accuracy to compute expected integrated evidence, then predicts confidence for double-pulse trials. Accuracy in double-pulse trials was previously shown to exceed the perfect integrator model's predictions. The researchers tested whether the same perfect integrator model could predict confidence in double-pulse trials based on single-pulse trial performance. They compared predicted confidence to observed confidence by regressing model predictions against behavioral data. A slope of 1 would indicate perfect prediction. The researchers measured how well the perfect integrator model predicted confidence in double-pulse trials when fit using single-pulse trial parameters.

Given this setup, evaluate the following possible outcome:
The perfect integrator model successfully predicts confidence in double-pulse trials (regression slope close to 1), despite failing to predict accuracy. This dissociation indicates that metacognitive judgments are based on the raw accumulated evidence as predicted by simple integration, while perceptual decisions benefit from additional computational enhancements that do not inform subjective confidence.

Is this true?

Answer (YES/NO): NO